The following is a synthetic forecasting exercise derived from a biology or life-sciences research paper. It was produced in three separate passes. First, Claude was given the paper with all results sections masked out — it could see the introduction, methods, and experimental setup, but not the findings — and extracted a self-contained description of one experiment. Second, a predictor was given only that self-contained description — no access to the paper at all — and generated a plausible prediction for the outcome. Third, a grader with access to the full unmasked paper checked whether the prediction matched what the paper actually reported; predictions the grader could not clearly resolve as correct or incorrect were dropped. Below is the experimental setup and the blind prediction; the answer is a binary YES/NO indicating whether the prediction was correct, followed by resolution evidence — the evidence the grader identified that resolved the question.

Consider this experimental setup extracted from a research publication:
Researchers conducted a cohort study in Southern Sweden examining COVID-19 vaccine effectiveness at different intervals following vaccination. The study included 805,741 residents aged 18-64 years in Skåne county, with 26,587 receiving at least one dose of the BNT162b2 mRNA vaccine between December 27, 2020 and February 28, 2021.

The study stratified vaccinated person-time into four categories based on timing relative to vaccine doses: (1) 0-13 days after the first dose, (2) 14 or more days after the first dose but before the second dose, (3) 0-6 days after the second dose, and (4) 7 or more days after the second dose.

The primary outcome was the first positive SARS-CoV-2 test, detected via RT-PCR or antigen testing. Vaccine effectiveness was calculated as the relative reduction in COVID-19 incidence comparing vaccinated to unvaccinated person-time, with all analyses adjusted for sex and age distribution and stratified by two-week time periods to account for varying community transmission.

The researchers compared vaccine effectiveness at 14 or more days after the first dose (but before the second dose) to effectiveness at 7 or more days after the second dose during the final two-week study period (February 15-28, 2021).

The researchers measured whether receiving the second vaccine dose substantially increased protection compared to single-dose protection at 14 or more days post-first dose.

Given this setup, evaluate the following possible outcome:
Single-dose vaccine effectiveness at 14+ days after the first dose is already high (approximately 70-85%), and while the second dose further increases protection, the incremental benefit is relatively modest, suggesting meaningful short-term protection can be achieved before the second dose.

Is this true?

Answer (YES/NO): NO